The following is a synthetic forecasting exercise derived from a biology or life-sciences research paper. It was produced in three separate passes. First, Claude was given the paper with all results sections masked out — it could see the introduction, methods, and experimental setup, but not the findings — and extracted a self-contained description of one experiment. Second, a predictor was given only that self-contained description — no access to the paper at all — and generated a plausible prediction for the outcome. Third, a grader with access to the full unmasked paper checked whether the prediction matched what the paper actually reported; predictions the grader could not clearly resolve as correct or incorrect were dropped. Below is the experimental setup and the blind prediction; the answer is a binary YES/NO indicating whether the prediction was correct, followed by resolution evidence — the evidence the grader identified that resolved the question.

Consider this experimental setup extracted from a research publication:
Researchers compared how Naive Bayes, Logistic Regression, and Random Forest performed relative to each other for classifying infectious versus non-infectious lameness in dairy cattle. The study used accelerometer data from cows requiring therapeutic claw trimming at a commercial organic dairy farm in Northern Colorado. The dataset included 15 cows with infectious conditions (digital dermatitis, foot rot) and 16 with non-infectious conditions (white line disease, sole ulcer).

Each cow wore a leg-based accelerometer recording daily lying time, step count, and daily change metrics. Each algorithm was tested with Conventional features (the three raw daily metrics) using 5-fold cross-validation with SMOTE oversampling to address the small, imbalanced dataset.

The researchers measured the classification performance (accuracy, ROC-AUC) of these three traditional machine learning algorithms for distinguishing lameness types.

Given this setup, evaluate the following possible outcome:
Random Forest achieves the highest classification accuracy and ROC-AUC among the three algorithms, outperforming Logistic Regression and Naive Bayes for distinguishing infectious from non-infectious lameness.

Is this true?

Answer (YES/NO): YES